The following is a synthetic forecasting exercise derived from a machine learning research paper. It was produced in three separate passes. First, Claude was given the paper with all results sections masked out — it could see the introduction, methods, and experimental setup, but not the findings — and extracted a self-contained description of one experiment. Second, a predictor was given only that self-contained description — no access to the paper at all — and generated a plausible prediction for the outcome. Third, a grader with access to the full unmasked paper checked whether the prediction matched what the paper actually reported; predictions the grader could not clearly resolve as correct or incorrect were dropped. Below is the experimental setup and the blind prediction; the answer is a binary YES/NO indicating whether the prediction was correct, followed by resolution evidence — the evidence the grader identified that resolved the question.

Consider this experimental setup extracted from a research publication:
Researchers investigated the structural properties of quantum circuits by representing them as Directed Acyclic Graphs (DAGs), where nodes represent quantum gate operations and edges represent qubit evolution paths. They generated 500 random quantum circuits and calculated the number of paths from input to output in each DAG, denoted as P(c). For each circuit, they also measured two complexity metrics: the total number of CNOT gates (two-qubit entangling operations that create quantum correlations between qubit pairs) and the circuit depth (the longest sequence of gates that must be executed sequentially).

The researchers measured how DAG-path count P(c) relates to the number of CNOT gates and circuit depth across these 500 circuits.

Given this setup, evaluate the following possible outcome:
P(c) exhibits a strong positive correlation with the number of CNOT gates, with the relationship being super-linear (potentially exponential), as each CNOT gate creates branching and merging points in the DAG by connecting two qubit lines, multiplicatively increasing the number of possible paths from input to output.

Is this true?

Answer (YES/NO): YES